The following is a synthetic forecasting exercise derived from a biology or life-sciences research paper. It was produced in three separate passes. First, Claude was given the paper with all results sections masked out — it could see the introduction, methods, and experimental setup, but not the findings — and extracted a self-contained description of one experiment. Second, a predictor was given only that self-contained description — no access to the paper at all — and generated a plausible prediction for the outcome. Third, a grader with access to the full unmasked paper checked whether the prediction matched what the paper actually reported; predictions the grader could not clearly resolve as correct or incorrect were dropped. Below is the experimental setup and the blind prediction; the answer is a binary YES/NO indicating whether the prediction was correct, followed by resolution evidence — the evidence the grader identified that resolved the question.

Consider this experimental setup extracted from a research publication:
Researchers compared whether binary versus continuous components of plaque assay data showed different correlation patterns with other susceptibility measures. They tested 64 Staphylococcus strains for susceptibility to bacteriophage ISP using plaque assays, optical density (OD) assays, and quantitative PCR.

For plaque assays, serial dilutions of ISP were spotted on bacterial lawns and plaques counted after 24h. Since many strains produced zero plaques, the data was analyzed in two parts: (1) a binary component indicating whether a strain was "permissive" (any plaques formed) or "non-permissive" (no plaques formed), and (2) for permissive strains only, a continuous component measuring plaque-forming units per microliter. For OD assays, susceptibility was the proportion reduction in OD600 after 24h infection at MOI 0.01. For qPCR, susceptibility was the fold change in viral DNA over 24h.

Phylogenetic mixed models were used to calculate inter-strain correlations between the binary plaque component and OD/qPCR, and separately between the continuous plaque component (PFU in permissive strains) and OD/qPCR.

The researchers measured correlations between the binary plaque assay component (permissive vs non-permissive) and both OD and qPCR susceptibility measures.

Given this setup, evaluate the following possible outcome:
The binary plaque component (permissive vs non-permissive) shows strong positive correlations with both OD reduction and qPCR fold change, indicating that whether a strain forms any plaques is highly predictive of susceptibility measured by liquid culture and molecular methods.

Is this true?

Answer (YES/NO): YES